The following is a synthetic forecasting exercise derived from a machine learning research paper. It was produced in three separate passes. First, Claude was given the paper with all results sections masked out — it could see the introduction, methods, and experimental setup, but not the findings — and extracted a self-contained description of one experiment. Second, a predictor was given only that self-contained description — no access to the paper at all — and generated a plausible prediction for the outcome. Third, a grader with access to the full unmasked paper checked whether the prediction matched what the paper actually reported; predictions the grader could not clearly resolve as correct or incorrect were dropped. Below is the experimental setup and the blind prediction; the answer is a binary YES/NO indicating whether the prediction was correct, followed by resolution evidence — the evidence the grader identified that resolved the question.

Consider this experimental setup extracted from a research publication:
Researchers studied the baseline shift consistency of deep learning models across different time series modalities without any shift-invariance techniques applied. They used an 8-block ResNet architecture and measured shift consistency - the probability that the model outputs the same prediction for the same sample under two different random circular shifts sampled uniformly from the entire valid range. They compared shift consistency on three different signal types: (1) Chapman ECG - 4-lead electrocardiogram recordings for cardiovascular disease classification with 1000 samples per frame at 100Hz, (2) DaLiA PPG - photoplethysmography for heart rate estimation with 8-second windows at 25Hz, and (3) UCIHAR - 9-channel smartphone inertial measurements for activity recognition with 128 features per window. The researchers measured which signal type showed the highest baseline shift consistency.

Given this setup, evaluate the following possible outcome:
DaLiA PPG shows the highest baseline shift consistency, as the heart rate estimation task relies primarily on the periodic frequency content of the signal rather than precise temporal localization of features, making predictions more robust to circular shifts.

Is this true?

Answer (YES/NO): NO